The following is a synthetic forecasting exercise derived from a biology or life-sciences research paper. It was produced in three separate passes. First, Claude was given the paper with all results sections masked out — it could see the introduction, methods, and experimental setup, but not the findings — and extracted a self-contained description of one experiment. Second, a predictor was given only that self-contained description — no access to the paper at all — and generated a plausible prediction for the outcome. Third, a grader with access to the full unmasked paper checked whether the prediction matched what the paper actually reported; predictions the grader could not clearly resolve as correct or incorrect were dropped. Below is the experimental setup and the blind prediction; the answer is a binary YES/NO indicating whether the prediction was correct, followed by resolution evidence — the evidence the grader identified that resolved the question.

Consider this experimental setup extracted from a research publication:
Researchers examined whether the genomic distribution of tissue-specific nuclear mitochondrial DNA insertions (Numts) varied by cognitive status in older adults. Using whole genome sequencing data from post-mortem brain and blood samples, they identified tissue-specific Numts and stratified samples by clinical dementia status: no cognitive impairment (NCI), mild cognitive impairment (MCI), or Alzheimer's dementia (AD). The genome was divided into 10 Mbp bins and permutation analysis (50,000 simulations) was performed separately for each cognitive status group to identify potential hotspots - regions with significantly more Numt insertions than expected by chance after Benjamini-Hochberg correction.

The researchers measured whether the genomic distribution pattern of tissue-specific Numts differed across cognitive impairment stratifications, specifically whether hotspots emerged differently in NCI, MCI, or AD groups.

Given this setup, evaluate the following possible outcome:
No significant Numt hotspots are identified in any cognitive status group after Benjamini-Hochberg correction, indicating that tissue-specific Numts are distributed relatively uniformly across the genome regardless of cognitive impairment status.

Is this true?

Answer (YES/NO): YES